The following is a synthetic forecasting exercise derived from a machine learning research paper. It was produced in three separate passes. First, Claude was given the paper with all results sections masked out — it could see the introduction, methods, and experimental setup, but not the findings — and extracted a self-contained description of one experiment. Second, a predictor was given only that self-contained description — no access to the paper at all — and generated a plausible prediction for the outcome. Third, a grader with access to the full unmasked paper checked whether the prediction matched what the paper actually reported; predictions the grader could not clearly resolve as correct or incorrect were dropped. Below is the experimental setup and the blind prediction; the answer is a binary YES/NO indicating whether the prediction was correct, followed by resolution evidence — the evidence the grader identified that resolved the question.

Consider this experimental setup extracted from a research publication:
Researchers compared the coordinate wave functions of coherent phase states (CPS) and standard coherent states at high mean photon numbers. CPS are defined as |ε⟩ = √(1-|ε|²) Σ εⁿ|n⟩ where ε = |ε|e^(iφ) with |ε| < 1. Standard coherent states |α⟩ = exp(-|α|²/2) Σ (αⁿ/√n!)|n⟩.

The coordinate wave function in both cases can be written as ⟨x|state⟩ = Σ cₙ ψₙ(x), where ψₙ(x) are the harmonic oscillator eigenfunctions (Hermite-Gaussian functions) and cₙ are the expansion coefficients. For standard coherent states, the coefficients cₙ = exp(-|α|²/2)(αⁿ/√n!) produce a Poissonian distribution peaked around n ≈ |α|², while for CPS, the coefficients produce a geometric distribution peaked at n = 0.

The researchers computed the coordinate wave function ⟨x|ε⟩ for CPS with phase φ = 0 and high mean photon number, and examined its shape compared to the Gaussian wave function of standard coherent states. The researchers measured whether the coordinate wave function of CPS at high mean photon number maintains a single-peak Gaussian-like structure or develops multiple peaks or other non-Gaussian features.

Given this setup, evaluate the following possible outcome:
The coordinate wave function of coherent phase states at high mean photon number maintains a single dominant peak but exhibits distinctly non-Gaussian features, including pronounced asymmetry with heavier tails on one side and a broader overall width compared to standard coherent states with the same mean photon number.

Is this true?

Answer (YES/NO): YES